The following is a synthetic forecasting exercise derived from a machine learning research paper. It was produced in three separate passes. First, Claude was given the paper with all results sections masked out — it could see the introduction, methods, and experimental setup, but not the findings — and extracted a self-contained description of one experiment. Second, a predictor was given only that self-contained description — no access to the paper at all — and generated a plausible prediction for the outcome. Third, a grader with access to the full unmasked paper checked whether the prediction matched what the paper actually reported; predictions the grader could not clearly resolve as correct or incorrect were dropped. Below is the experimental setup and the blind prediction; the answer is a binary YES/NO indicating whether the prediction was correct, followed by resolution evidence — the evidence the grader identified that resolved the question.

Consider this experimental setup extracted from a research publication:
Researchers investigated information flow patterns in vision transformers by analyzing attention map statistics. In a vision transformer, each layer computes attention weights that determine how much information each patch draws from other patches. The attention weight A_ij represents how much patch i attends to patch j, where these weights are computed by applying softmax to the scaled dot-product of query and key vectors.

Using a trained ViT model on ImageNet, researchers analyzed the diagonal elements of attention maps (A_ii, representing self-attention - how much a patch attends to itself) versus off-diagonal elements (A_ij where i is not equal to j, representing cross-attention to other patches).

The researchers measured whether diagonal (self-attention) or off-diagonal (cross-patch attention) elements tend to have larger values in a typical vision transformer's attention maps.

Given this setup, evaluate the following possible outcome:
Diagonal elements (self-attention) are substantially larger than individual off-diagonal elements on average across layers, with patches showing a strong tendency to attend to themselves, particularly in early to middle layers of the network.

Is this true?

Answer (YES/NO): NO